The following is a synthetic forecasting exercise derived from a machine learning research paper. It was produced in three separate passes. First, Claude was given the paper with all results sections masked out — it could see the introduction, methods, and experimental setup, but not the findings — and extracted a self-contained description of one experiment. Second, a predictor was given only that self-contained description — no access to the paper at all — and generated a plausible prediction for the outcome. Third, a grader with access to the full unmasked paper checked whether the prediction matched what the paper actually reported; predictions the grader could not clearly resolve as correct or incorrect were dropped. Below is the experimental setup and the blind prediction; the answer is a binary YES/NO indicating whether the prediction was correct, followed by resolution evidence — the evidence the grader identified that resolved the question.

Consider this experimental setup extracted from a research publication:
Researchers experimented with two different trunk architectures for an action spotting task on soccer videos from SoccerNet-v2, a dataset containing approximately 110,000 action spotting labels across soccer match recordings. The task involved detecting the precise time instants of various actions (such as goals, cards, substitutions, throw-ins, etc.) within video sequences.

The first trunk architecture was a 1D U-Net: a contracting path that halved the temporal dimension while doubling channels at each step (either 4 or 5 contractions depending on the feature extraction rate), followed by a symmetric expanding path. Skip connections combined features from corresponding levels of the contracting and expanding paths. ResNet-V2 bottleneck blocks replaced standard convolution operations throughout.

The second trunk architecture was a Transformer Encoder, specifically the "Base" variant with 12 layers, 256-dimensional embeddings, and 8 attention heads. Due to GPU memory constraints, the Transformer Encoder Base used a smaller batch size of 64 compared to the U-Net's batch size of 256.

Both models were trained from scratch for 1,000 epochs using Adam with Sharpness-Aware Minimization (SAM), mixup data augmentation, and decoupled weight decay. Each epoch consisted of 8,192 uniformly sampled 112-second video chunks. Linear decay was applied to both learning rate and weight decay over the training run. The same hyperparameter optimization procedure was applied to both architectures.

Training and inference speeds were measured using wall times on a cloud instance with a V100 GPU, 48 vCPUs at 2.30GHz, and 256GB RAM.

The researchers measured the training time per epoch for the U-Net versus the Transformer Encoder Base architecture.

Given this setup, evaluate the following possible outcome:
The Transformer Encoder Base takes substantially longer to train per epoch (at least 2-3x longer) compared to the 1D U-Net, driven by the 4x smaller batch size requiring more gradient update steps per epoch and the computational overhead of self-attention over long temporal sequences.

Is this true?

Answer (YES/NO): YES